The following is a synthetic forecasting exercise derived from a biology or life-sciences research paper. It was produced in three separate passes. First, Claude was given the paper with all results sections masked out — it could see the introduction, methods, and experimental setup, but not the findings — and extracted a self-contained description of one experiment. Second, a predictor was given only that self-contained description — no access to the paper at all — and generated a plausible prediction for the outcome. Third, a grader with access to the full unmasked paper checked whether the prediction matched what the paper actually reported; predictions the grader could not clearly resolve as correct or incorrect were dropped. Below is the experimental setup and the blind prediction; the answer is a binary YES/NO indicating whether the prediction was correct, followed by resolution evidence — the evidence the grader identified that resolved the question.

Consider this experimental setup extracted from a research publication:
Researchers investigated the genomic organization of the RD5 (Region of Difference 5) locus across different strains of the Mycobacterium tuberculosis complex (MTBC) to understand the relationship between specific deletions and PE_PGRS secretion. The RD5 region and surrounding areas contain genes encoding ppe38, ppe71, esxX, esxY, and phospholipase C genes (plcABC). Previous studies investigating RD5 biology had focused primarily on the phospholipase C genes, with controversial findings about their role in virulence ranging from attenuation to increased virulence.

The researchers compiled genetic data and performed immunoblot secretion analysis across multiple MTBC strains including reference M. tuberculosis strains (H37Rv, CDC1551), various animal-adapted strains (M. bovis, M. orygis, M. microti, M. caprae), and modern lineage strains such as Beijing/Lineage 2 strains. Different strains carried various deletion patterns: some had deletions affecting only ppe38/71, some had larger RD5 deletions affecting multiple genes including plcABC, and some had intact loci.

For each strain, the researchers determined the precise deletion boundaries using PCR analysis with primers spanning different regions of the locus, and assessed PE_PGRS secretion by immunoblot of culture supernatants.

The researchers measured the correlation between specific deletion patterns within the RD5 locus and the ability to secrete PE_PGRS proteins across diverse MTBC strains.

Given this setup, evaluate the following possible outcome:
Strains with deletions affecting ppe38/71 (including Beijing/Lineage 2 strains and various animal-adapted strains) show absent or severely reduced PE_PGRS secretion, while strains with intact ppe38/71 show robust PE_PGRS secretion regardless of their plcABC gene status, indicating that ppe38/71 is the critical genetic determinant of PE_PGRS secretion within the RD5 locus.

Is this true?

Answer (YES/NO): YES